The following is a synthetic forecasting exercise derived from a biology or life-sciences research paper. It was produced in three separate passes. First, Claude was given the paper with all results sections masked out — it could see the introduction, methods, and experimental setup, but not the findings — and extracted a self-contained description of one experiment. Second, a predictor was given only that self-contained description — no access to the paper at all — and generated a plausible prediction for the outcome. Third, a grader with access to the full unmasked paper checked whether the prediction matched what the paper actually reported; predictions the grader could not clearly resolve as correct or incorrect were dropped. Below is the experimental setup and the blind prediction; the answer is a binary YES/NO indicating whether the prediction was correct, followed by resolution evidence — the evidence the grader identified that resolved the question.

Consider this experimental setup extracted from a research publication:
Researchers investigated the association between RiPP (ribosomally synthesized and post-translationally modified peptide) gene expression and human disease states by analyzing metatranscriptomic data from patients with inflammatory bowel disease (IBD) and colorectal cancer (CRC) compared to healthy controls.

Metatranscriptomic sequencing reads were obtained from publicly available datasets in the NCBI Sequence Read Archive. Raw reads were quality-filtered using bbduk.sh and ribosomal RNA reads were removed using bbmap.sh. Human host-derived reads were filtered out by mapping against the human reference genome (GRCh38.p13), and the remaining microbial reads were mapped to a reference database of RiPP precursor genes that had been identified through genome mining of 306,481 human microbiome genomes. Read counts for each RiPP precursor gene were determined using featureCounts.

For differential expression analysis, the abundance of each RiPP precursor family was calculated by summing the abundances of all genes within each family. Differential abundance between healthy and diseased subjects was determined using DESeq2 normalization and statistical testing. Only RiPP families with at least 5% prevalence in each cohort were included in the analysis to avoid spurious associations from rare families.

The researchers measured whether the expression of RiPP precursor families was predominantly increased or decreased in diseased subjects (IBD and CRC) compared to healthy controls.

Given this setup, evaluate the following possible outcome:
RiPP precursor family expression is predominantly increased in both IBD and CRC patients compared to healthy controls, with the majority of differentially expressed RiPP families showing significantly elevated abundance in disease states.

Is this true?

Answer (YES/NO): NO